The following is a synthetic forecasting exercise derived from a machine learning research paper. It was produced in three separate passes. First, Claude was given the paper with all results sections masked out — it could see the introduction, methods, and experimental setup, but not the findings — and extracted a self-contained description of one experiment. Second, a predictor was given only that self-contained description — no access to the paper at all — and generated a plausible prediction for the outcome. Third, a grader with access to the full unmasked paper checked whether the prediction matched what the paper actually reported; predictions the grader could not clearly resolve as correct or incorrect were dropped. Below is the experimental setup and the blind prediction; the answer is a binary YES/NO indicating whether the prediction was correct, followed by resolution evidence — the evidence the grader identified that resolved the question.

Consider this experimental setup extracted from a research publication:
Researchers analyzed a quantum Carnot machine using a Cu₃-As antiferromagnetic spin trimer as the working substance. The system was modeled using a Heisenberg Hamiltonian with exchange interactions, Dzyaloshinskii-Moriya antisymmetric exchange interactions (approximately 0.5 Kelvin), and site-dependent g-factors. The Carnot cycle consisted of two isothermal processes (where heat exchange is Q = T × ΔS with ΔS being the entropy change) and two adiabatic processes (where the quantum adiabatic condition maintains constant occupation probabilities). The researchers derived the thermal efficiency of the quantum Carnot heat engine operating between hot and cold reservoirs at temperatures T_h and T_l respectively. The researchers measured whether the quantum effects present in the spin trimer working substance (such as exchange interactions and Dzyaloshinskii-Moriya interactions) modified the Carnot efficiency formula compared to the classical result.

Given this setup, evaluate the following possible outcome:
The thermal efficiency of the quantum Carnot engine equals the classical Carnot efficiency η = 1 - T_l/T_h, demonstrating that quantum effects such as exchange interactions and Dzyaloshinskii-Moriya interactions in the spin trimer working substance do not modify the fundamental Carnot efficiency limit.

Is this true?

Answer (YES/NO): YES